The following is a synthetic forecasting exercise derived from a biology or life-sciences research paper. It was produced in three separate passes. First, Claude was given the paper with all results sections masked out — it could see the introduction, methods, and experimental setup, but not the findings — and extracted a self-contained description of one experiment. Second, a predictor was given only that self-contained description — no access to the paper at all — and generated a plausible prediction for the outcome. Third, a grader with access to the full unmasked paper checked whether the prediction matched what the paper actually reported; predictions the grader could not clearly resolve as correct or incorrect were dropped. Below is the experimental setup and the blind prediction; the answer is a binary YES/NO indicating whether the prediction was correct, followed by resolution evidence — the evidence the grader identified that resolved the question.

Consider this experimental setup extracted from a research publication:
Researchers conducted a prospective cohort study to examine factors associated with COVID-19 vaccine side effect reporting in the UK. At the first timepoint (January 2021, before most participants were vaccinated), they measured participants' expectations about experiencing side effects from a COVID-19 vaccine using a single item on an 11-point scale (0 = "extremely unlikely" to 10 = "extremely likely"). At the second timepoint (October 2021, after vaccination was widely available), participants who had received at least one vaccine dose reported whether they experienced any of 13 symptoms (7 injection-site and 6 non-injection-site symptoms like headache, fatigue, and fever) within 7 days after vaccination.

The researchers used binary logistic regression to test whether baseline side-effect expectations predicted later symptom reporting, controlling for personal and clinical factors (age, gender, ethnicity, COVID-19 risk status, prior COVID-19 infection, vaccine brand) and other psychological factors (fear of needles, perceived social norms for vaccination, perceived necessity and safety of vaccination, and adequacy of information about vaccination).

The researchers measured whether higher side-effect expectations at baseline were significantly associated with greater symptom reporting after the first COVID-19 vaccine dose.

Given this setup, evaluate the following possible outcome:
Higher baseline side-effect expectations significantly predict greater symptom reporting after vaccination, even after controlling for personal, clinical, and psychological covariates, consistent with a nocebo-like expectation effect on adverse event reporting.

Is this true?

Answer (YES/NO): NO